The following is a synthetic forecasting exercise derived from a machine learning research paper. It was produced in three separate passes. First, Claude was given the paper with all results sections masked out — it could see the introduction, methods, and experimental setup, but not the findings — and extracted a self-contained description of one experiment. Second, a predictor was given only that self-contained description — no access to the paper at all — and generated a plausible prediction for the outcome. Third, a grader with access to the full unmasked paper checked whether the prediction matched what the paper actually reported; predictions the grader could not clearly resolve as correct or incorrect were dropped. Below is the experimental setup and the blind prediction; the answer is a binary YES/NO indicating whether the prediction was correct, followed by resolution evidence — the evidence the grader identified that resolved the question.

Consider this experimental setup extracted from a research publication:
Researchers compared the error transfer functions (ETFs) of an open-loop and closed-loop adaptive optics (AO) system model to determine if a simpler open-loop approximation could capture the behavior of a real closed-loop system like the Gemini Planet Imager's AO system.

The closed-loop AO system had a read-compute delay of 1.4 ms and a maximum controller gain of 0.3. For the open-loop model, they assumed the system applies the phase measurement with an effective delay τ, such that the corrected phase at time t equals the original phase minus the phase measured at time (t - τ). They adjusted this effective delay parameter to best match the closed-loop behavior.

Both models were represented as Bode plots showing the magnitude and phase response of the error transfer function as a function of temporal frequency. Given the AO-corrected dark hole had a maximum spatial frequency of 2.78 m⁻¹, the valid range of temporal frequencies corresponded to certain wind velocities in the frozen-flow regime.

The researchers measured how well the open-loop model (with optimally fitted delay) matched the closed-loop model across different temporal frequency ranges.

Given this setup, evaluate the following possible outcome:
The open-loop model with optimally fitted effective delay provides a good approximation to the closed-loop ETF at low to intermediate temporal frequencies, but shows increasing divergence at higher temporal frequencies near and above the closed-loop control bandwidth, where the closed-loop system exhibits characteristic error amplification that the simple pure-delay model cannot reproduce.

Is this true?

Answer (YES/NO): NO